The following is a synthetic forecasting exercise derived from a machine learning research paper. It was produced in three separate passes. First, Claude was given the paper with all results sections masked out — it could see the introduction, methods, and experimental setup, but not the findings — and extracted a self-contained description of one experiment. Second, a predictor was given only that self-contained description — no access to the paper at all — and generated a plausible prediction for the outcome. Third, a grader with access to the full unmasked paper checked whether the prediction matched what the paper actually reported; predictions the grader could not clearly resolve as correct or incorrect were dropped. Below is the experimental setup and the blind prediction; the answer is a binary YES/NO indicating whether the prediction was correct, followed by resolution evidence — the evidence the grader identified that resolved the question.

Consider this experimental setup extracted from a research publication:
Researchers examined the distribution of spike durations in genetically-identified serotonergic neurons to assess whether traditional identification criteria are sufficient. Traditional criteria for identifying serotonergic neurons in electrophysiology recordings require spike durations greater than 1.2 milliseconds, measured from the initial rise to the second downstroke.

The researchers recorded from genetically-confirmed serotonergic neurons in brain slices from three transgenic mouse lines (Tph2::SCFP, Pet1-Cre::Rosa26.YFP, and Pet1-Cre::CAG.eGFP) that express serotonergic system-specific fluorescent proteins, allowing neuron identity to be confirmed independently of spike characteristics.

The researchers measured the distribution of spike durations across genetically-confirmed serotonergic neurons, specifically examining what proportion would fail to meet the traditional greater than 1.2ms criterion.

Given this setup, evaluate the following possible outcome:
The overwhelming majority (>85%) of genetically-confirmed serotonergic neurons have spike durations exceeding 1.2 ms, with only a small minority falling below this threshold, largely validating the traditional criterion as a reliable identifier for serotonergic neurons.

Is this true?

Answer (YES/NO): NO